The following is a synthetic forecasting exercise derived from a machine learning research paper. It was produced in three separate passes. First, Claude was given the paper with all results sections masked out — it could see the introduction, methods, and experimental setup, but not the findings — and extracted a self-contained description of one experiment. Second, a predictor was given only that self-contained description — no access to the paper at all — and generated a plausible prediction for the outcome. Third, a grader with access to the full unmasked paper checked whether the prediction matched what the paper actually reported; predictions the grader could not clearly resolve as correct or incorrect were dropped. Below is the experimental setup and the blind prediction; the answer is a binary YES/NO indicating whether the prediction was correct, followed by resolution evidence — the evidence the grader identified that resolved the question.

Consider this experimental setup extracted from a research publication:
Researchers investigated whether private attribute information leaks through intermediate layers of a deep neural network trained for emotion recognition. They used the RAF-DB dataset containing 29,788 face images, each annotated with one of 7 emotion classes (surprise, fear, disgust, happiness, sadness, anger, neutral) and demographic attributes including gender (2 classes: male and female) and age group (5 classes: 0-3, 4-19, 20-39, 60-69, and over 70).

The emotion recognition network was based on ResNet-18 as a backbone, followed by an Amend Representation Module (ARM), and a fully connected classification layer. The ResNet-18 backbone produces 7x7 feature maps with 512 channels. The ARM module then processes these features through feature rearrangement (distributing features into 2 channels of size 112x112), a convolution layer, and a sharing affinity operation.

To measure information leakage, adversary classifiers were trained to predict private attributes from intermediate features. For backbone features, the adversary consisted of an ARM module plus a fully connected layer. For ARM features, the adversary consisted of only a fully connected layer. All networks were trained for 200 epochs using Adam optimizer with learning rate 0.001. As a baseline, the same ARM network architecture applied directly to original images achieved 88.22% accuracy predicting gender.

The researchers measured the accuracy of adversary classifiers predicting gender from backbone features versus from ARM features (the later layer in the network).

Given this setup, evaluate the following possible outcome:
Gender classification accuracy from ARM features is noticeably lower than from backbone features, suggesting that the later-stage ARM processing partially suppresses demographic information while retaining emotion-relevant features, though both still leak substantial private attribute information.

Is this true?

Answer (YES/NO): YES